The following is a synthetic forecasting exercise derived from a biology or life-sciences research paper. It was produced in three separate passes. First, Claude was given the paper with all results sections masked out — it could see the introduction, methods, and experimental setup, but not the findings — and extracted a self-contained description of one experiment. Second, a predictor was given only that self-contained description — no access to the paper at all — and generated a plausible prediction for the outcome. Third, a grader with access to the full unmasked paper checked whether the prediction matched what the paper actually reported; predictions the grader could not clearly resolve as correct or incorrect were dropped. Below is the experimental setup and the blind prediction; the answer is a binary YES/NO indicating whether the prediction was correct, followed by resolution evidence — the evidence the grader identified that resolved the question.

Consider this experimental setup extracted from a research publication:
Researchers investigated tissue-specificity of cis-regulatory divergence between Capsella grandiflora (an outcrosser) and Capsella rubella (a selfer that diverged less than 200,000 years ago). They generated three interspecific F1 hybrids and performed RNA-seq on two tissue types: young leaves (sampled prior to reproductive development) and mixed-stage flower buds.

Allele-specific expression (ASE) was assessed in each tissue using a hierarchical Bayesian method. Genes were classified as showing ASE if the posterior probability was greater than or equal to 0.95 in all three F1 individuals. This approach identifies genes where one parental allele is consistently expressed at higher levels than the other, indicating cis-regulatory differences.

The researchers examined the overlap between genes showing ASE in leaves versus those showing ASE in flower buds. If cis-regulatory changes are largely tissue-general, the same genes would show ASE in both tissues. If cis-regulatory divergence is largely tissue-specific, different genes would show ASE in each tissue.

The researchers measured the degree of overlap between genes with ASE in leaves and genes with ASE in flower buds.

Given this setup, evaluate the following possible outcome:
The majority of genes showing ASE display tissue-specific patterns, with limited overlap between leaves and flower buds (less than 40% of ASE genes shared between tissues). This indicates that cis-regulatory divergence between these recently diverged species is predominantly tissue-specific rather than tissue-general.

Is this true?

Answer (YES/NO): YES